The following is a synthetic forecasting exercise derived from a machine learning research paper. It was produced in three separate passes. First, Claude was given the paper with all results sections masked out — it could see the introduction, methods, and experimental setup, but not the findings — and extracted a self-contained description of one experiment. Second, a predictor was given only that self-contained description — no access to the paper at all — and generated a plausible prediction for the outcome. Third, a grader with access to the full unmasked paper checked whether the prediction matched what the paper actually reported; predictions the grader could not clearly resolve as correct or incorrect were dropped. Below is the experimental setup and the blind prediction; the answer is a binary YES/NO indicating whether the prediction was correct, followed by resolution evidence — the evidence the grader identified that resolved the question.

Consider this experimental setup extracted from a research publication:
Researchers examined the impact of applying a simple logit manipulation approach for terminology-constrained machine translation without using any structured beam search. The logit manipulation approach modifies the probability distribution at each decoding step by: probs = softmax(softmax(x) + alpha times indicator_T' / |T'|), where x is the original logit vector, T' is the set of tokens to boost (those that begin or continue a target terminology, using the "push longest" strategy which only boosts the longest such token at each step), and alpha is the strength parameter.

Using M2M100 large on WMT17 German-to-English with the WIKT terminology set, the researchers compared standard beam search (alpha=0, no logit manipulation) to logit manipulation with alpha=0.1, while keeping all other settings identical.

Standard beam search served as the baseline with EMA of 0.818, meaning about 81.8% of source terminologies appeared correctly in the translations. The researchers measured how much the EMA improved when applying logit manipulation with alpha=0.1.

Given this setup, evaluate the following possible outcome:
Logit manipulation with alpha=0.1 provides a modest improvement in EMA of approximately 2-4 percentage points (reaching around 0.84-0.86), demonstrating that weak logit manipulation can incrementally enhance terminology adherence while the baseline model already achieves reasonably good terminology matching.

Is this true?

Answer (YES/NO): YES